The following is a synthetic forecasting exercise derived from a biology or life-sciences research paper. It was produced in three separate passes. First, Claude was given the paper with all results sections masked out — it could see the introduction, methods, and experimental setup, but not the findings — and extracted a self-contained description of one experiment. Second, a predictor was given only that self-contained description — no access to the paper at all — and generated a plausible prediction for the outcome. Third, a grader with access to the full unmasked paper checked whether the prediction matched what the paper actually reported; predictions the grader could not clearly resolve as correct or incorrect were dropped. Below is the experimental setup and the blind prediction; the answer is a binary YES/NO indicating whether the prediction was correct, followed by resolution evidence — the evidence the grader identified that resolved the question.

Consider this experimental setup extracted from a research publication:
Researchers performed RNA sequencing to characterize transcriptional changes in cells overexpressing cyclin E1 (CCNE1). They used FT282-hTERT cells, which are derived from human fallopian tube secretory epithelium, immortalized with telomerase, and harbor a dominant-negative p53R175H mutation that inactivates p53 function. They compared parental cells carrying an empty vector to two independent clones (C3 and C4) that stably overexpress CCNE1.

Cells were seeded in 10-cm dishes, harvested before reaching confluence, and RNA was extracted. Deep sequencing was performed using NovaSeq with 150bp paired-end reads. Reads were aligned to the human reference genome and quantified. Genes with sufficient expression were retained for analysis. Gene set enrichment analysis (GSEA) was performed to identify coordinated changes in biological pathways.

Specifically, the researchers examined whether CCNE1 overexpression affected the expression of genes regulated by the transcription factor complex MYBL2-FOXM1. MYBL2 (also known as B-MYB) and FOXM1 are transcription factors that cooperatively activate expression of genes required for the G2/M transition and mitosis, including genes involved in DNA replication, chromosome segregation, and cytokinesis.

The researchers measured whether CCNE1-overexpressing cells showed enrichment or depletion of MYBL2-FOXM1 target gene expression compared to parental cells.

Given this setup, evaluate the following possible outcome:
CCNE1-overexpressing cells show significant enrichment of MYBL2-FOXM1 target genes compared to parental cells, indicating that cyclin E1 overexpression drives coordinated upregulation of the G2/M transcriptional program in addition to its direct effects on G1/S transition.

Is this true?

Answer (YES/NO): YES